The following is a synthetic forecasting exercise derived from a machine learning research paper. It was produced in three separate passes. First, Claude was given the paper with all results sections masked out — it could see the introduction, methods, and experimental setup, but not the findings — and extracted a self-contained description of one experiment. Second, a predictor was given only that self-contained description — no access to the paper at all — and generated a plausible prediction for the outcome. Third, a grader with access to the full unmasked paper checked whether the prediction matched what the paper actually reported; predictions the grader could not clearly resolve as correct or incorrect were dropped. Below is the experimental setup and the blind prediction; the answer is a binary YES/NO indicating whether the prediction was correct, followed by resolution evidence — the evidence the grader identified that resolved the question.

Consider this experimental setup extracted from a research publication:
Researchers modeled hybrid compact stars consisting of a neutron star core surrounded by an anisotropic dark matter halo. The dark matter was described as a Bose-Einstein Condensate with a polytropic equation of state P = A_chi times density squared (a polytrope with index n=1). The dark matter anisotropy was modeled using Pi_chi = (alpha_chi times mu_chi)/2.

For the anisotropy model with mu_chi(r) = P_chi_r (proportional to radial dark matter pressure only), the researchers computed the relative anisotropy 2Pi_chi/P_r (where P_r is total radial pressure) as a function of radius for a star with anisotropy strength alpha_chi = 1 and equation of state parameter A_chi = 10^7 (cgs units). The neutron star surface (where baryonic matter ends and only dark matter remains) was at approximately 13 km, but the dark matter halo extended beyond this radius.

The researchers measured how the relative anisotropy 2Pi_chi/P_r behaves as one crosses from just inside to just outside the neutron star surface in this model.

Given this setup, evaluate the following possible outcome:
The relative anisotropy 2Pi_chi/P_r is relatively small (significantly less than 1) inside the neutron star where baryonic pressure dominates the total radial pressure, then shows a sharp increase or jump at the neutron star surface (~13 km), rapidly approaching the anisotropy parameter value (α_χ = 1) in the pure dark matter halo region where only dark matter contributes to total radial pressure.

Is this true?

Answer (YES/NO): NO